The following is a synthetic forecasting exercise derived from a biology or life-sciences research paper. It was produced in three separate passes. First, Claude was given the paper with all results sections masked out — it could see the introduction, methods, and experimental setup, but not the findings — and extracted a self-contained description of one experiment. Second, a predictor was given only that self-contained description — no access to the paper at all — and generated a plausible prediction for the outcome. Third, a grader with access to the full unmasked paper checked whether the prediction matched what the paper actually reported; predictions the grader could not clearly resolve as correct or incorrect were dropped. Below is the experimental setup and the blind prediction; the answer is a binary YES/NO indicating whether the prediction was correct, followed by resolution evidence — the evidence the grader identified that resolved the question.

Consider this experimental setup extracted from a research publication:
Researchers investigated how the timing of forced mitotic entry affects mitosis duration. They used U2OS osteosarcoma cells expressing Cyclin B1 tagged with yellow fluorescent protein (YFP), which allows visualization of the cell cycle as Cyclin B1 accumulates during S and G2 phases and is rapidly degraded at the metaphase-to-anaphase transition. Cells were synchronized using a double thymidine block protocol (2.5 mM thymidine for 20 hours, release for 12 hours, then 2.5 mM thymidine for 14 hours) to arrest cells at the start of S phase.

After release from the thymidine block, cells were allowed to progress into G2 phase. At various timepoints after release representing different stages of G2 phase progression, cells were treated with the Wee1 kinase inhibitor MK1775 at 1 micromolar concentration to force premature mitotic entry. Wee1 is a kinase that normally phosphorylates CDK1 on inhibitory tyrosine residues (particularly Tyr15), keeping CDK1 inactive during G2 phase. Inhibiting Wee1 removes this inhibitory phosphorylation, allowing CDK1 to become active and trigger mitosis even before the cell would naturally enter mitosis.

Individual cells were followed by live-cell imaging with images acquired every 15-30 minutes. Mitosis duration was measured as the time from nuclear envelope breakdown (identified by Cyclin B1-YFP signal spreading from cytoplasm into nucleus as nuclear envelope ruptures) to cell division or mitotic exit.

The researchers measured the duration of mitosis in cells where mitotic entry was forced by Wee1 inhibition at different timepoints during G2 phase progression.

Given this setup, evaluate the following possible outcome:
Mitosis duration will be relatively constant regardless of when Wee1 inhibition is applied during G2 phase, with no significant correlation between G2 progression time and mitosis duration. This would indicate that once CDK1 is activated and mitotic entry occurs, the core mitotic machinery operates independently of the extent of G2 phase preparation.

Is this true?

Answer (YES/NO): NO